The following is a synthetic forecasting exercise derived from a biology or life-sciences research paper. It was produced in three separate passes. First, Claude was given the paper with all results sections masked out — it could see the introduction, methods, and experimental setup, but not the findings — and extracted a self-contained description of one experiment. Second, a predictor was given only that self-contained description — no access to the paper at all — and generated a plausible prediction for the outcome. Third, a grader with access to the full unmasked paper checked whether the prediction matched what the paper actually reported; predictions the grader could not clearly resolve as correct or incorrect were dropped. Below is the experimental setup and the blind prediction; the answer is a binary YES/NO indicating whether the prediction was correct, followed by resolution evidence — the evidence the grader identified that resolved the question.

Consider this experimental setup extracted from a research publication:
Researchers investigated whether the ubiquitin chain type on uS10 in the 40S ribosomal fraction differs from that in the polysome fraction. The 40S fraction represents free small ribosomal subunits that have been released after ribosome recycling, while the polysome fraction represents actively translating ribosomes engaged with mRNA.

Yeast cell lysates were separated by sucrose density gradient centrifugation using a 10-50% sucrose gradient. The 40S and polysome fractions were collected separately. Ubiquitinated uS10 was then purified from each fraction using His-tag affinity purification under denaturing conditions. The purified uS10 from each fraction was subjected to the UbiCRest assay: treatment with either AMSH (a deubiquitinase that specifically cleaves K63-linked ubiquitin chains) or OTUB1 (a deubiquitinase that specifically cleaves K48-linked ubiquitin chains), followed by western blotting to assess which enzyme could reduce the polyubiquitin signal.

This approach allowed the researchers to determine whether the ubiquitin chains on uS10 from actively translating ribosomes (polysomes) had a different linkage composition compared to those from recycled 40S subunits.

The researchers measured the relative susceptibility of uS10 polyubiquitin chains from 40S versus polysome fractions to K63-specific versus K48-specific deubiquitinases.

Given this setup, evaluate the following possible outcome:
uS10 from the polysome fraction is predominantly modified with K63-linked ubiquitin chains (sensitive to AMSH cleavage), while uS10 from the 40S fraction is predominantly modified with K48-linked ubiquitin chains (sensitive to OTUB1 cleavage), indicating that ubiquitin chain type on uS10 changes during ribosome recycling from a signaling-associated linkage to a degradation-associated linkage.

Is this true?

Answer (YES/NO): NO